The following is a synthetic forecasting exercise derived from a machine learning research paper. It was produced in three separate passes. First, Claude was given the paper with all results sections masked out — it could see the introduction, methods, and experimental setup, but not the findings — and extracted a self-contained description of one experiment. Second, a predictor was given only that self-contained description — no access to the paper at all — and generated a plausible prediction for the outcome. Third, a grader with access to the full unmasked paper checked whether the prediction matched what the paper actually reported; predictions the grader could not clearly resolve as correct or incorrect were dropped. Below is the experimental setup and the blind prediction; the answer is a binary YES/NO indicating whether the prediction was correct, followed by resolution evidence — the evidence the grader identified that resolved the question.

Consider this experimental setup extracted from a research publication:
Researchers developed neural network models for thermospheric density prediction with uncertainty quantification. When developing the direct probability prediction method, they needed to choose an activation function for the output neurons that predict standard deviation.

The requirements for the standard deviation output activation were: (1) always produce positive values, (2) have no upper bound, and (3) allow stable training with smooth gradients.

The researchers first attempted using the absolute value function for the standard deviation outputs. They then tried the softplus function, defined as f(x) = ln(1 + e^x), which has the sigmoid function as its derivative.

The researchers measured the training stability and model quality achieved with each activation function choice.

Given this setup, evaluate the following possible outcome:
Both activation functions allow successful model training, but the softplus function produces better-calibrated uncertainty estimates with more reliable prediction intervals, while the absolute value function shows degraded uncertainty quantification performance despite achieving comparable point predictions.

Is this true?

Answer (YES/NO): NO